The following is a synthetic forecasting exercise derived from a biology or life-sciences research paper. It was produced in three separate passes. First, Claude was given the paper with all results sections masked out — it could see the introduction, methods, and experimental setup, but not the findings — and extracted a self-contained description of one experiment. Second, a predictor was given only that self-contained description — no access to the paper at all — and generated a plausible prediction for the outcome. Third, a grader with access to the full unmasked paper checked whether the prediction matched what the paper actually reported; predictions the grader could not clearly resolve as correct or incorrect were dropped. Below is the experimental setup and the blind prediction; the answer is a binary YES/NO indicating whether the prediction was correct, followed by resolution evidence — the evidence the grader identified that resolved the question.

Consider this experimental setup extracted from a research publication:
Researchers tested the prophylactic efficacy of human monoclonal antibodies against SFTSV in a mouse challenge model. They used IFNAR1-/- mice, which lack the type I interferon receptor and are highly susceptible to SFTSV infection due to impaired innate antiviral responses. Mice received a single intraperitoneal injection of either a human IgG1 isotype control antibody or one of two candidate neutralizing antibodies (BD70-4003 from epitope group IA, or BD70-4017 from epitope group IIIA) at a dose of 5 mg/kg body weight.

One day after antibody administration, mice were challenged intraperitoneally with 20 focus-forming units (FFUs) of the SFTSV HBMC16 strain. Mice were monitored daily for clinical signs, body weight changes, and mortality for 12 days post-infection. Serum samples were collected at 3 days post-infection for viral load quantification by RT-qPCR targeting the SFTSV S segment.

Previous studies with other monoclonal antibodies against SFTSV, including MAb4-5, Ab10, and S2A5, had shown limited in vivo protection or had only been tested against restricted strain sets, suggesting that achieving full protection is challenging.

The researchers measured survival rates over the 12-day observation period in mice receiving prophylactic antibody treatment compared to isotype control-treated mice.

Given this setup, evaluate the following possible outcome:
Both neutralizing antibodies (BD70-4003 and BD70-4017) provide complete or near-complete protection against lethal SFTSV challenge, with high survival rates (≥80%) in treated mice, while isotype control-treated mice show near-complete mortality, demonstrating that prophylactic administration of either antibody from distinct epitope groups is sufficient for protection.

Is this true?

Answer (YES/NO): YES